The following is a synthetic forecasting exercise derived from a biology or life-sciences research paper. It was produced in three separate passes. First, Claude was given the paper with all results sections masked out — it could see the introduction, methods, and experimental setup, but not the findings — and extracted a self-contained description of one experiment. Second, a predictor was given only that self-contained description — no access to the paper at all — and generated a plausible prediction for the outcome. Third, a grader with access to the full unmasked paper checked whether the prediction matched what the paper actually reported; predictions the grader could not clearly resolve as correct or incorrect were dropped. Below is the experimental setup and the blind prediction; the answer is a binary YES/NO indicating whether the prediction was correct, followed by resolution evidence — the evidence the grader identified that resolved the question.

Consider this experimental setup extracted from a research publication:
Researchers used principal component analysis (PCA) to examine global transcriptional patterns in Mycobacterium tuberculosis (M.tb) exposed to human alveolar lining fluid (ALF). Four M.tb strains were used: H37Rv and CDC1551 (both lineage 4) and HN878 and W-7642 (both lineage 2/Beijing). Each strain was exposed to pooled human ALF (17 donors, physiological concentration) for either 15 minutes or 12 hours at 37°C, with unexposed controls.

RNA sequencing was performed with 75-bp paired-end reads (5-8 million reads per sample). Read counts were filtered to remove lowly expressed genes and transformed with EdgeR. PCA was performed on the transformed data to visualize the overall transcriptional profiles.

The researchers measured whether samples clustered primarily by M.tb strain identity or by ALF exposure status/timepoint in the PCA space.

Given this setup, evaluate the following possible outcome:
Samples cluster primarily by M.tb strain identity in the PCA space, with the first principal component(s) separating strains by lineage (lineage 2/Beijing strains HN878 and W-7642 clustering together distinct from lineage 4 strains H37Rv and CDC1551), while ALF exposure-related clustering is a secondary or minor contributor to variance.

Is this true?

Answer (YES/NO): NO